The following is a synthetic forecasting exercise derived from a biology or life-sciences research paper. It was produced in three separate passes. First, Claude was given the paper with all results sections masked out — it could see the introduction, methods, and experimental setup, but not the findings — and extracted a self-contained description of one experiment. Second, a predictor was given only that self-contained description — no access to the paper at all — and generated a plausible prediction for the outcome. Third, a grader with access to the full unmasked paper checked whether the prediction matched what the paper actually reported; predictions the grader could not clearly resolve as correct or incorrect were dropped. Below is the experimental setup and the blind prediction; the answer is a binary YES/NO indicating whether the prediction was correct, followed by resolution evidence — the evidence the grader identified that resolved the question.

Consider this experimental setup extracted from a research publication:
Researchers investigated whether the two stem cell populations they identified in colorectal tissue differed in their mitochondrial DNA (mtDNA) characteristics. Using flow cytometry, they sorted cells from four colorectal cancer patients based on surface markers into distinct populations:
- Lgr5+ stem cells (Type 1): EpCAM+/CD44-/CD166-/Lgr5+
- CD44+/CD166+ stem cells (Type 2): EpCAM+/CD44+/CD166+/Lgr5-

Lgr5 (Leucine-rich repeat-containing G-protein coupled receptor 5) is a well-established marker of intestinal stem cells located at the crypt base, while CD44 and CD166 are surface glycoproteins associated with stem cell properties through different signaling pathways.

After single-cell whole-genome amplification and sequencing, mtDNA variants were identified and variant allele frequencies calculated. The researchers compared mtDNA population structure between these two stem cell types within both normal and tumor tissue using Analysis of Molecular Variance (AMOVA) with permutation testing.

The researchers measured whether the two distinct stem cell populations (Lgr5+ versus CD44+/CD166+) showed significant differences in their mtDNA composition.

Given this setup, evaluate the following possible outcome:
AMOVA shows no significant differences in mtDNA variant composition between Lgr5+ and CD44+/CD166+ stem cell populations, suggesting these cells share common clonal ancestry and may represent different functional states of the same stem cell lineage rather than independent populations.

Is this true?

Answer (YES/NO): NO